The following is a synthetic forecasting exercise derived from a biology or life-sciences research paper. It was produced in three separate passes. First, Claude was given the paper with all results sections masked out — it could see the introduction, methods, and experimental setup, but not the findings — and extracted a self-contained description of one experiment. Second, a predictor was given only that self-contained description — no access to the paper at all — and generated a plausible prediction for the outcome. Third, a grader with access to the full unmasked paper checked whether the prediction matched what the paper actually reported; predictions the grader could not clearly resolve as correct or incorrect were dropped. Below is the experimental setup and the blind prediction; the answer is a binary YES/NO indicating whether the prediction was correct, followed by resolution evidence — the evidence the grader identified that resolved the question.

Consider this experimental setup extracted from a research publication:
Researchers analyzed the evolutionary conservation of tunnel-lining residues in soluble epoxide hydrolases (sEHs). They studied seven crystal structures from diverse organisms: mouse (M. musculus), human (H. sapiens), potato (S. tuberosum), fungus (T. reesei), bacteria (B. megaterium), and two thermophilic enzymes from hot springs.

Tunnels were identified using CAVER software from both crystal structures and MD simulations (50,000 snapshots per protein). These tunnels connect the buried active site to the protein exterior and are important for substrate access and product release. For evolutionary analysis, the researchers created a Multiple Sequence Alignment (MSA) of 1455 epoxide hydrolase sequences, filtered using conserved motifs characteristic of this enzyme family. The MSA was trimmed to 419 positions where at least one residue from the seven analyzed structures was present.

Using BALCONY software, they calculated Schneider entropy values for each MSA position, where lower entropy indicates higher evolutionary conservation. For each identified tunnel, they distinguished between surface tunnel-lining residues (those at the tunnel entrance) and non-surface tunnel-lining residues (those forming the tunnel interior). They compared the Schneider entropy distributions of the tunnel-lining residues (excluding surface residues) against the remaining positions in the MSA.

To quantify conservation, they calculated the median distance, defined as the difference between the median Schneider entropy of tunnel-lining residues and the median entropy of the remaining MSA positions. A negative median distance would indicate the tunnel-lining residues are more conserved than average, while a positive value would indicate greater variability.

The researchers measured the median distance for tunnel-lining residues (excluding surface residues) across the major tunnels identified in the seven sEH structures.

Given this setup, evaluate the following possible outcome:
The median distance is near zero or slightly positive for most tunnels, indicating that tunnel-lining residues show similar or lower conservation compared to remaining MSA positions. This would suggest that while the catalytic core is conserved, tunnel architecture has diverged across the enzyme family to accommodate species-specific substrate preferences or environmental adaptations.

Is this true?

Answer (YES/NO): NO